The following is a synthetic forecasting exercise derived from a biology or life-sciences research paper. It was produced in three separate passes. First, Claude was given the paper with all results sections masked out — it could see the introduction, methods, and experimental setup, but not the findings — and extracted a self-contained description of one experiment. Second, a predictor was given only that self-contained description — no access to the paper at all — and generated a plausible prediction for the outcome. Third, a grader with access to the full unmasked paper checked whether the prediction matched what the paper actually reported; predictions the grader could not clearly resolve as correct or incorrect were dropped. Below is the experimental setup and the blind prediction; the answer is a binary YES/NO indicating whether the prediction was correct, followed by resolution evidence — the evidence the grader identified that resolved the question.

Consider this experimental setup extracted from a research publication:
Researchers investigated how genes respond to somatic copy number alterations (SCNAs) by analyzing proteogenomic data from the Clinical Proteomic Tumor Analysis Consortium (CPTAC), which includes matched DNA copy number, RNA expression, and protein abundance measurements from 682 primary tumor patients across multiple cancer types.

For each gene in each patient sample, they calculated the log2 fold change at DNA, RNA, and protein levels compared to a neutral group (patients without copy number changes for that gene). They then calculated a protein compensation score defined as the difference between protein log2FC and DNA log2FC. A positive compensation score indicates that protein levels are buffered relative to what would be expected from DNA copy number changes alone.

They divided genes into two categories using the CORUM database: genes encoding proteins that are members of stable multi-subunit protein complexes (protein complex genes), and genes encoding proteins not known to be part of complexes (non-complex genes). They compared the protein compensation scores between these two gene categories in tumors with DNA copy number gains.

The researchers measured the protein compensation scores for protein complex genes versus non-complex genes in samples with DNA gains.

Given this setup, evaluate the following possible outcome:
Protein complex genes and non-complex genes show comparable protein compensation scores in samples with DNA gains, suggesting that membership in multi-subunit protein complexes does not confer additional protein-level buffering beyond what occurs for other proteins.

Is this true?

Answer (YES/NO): NO